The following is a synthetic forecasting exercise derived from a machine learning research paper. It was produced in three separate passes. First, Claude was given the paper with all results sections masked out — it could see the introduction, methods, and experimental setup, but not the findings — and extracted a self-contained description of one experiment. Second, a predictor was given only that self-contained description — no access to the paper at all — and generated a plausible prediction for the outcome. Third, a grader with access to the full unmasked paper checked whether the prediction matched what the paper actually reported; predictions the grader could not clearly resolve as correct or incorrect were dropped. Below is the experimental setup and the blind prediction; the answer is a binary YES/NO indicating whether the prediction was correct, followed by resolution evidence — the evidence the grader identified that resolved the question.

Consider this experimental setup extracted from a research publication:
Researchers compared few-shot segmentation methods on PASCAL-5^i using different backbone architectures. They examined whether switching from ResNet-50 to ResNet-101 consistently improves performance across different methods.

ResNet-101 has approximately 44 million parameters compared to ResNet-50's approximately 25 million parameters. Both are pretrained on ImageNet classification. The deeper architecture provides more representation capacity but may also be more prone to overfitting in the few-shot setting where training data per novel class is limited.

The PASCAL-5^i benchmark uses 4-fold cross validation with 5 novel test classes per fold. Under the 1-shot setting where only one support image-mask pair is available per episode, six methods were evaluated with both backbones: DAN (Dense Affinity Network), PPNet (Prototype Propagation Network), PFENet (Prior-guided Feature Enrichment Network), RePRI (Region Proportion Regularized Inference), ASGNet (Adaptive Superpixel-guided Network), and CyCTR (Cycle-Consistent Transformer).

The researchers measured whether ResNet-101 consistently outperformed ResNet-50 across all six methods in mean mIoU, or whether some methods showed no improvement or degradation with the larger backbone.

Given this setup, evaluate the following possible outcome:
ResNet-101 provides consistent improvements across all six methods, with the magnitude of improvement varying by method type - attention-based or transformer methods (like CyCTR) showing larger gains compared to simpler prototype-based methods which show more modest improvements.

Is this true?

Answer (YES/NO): NO